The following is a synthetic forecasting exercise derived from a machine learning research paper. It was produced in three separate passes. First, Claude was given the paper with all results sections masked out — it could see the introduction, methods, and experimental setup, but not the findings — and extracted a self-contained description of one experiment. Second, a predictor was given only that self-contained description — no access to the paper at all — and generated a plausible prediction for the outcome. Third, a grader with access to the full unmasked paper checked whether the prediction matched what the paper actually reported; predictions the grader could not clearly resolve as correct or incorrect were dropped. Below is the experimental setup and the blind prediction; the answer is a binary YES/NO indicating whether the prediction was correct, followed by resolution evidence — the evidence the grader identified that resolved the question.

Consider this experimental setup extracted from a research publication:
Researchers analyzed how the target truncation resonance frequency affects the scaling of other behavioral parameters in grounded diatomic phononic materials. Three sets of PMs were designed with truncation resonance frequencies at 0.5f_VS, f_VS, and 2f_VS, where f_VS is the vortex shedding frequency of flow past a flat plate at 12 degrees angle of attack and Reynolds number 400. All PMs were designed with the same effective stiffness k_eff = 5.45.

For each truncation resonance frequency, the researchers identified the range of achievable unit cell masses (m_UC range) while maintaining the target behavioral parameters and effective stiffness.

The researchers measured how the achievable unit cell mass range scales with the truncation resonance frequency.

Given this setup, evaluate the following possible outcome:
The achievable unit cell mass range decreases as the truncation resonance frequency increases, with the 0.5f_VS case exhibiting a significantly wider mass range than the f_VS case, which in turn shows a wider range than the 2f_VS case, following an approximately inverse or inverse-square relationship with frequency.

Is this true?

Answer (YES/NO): YES